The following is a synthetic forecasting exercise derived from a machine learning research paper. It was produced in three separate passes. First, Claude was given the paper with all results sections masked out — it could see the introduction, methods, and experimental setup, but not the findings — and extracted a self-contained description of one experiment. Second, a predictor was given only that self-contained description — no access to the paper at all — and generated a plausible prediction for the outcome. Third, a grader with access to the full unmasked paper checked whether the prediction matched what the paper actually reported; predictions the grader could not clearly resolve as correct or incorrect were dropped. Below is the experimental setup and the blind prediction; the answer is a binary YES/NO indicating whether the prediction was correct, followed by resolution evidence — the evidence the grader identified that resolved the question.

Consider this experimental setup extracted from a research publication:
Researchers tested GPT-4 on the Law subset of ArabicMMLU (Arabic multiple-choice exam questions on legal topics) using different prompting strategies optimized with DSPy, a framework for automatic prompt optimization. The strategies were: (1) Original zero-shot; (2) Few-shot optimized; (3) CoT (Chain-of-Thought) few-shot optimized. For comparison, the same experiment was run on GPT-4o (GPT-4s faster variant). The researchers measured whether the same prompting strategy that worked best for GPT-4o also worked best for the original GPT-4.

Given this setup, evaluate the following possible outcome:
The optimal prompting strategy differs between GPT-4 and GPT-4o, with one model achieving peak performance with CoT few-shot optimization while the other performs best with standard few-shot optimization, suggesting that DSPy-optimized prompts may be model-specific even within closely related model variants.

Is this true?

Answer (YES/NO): YES